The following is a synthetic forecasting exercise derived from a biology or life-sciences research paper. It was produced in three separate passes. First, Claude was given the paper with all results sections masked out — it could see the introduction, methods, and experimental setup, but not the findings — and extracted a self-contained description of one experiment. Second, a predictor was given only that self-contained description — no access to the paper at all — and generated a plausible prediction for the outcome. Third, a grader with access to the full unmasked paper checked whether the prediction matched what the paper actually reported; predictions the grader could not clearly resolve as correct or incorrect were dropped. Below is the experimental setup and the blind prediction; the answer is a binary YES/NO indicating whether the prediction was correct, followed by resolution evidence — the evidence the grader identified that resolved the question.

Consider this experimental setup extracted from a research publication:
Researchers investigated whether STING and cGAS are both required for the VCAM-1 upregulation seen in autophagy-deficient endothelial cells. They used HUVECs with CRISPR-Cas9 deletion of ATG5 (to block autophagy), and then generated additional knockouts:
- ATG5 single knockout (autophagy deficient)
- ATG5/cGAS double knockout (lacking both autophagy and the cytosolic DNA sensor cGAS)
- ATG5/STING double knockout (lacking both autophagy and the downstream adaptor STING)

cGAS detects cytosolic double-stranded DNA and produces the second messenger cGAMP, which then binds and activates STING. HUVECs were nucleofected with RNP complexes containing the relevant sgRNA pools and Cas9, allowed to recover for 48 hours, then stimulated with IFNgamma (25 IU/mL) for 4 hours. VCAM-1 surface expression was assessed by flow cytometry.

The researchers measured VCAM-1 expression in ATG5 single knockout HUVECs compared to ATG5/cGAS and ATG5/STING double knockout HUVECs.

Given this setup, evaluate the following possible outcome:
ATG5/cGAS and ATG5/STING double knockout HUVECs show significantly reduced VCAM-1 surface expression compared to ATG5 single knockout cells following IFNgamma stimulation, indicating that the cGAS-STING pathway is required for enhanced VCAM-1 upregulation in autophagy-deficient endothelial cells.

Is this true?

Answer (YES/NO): NO